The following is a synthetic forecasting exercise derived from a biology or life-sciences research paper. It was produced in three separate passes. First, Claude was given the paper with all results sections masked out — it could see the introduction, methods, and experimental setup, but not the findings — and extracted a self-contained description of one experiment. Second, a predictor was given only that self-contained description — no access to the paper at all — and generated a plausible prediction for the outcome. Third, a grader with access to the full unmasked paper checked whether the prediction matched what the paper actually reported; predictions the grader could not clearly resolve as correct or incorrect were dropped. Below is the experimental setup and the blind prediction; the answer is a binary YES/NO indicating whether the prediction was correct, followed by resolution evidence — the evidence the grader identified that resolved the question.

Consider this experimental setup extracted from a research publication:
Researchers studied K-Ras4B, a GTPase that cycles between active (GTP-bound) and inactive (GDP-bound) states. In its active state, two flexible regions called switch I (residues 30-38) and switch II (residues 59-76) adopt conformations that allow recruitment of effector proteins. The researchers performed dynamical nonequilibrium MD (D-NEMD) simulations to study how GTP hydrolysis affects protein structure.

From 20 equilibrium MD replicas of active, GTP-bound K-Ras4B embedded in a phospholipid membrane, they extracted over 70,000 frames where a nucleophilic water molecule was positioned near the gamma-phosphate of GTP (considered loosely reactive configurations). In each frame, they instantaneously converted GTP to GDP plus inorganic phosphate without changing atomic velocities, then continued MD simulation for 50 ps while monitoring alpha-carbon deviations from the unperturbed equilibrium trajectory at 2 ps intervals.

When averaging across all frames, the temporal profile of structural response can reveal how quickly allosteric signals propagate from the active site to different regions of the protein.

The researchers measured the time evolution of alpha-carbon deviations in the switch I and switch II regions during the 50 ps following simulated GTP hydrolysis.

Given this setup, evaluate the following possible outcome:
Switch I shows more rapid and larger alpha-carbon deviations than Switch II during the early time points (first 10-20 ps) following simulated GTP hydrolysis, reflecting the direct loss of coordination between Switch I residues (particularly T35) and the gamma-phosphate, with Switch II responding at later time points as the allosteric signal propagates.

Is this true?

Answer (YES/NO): NO